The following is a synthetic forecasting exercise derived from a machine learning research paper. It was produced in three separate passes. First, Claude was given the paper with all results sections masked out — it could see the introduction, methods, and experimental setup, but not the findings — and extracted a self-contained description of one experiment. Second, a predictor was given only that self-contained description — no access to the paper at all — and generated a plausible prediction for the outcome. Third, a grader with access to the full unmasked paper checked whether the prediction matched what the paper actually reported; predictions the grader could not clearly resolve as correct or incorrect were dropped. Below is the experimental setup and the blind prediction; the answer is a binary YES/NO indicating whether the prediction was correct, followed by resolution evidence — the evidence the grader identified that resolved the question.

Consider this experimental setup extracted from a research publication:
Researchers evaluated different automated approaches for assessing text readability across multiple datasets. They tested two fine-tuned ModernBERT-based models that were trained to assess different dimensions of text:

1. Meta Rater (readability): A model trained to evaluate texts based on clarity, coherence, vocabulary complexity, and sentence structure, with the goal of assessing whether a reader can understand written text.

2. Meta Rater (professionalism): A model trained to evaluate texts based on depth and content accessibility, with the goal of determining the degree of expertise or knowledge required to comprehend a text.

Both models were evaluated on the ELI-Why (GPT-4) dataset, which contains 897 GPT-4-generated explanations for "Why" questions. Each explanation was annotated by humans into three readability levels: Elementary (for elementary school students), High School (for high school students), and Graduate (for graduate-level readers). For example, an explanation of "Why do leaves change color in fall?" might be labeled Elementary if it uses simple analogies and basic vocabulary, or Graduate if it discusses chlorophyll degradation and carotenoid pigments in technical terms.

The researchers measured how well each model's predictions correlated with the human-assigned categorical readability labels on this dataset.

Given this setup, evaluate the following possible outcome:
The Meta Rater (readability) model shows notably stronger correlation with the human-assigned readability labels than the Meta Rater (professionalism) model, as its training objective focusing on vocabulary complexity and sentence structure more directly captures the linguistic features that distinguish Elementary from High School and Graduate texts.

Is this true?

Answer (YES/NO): NO